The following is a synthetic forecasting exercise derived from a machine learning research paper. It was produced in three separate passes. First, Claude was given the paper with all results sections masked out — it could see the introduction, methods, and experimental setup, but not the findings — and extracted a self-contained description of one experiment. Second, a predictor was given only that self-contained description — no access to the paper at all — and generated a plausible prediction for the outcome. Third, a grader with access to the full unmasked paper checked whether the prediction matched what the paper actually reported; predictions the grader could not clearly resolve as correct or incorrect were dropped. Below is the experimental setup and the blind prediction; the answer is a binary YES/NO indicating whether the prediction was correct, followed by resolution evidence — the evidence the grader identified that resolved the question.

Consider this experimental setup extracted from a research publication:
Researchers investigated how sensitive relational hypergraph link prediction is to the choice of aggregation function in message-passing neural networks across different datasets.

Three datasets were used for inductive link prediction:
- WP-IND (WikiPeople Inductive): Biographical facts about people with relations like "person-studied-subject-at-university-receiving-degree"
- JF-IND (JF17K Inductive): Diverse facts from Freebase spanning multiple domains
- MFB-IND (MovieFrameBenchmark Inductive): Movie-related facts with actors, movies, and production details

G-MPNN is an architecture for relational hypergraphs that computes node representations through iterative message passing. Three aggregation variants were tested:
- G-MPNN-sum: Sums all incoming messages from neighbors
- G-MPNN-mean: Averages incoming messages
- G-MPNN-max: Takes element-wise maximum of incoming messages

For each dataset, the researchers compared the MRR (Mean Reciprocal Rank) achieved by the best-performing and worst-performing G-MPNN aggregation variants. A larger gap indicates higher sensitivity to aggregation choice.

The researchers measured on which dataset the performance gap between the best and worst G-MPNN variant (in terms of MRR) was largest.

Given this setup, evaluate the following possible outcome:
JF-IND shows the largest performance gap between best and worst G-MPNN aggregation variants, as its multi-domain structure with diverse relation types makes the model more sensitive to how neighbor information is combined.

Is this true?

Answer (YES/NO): NO